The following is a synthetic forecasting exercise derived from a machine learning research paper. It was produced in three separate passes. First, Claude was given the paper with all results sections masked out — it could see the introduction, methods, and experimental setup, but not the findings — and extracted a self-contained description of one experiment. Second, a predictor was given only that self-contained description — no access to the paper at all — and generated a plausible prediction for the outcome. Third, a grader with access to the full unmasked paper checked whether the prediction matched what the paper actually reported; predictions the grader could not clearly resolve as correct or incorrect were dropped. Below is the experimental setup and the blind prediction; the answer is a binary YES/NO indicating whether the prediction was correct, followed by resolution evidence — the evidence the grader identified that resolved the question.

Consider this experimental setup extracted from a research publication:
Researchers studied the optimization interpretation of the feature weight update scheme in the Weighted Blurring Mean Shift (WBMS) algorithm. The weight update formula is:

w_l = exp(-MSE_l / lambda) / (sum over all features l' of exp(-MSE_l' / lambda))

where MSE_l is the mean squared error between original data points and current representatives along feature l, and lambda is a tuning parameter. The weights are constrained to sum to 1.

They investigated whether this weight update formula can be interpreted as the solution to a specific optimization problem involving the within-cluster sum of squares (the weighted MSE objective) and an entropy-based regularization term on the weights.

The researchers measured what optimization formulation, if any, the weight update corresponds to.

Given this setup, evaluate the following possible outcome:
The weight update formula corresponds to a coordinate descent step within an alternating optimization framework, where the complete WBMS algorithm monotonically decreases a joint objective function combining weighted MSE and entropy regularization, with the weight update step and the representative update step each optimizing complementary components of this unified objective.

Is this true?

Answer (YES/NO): NO